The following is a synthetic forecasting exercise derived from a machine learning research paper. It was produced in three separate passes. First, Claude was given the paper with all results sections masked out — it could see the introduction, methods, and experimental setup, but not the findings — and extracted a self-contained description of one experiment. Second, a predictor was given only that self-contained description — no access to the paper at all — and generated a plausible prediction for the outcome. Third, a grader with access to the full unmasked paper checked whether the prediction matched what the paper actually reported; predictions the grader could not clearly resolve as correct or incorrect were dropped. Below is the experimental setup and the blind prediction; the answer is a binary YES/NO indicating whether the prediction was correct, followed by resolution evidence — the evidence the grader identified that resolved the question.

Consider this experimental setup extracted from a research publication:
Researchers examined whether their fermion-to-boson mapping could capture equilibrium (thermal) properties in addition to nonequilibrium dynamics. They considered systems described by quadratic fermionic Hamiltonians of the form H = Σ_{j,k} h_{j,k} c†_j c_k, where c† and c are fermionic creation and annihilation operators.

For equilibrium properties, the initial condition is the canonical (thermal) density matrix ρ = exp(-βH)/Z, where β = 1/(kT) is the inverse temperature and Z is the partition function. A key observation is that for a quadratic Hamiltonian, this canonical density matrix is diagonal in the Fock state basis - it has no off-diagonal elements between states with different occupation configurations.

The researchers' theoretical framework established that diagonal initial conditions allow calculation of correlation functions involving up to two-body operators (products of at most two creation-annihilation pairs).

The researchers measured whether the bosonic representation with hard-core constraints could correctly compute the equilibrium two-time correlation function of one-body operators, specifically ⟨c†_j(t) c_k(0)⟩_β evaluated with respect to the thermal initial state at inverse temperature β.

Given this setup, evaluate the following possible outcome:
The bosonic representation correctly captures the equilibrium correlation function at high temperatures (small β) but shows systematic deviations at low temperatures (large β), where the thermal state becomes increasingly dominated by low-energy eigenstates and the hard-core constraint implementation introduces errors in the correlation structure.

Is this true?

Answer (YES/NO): NO